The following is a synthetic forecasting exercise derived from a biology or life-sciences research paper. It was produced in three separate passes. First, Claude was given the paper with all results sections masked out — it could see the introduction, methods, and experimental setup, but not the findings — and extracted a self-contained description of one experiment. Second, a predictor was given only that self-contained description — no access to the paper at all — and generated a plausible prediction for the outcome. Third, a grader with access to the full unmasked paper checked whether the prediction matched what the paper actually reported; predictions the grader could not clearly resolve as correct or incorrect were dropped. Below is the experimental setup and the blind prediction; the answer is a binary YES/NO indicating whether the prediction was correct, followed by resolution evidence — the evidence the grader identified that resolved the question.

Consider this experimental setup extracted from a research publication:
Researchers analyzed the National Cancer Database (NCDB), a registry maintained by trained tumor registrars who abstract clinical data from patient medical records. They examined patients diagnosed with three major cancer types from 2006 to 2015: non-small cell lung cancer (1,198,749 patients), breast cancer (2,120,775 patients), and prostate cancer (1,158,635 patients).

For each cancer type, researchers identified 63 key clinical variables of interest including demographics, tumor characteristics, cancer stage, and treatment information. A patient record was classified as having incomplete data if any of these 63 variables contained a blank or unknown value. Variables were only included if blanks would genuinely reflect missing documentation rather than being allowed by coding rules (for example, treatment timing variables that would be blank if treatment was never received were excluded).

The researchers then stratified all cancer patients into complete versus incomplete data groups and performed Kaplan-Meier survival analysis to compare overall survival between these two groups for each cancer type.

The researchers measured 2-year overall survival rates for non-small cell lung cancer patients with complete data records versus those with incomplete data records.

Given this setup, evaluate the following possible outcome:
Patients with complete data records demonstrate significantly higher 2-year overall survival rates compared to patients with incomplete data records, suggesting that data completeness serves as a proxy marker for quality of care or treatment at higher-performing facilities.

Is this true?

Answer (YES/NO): YES